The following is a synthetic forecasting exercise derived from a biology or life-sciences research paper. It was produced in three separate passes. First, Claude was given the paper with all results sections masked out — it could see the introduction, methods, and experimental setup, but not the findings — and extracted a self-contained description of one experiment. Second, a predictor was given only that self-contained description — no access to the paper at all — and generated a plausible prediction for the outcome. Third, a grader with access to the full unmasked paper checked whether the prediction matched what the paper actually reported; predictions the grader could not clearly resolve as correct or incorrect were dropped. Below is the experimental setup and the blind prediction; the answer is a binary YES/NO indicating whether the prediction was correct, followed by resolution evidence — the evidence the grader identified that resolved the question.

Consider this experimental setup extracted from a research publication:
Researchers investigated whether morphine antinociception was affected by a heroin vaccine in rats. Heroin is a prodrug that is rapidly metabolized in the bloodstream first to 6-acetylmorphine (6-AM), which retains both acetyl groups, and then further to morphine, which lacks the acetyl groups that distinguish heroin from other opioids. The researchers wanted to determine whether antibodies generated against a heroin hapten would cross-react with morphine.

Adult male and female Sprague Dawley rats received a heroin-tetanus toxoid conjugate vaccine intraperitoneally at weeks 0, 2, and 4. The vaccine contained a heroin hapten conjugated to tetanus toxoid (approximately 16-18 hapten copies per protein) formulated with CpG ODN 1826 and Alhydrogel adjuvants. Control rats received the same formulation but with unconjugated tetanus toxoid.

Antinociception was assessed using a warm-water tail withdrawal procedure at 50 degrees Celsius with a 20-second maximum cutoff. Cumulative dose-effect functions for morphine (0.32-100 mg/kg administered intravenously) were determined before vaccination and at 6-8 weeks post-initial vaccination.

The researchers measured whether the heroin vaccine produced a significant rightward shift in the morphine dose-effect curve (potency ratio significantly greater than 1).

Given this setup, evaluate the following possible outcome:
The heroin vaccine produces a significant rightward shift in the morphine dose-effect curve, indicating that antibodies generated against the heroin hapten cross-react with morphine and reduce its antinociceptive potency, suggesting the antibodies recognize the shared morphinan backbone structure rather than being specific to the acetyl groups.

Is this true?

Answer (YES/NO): NO